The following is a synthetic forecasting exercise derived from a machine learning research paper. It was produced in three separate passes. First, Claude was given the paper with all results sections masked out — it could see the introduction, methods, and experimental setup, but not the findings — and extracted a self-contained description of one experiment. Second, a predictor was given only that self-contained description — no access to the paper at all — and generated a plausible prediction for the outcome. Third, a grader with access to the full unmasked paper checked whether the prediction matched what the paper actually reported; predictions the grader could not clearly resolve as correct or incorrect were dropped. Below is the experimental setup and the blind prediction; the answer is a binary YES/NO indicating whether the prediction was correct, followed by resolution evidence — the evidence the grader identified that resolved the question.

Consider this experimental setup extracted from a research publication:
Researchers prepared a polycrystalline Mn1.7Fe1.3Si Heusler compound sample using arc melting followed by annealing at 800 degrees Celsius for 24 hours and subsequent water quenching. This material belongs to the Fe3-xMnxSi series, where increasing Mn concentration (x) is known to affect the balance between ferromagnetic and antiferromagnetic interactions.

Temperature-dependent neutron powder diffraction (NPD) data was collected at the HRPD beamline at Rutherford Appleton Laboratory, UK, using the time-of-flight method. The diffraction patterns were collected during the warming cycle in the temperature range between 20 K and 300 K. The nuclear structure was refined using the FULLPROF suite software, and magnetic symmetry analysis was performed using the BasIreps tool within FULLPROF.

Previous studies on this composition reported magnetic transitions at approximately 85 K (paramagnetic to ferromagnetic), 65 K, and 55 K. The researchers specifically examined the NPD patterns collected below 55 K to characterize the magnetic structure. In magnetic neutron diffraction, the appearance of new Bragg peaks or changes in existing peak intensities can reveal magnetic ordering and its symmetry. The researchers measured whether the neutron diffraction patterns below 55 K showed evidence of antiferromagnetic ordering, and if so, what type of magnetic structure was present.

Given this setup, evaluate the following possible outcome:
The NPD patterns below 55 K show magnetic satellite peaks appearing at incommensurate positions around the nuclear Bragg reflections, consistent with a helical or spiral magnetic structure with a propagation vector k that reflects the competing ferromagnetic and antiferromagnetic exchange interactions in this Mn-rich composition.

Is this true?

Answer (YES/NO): NO